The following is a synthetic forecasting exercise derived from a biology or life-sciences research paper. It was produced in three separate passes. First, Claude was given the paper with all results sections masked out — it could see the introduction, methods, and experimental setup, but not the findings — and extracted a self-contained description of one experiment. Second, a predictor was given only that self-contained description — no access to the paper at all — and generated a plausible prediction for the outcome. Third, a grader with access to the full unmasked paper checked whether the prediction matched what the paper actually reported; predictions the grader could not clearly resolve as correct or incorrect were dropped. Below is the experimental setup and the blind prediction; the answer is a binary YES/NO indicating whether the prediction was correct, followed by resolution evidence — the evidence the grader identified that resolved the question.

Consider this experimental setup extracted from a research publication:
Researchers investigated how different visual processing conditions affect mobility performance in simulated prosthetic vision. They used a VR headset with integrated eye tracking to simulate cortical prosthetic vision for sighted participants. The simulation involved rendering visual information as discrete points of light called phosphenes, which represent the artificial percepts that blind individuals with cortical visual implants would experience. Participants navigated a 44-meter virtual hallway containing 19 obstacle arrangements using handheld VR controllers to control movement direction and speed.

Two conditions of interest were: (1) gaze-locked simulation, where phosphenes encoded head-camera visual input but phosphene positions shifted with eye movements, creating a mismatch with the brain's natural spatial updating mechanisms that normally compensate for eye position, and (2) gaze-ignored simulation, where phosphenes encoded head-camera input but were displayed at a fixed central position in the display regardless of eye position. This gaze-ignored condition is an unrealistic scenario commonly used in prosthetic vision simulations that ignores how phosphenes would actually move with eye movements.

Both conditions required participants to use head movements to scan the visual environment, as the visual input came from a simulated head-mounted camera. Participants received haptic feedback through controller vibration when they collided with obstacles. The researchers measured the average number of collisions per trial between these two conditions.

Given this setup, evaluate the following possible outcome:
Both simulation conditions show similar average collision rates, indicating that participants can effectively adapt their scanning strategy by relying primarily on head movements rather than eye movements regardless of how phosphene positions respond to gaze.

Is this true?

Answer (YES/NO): NO